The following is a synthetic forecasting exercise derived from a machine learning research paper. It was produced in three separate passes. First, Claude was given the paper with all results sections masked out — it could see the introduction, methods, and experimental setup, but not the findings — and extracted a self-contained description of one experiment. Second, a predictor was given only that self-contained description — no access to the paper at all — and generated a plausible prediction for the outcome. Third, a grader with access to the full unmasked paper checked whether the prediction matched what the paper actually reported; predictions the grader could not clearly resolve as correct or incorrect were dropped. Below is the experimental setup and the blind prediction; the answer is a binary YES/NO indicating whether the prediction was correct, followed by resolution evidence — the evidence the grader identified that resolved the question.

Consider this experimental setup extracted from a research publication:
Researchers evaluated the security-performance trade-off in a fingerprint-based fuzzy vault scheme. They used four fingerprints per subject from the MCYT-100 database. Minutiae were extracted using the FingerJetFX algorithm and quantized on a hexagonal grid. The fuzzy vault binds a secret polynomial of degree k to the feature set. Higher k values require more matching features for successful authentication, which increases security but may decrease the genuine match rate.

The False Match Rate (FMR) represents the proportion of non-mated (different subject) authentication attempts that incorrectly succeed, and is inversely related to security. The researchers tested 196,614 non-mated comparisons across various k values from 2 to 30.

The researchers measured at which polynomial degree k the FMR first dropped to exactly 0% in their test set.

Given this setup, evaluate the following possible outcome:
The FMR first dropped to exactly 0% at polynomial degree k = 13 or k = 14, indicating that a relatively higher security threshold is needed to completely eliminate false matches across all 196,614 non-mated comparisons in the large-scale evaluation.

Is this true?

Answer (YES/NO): NO